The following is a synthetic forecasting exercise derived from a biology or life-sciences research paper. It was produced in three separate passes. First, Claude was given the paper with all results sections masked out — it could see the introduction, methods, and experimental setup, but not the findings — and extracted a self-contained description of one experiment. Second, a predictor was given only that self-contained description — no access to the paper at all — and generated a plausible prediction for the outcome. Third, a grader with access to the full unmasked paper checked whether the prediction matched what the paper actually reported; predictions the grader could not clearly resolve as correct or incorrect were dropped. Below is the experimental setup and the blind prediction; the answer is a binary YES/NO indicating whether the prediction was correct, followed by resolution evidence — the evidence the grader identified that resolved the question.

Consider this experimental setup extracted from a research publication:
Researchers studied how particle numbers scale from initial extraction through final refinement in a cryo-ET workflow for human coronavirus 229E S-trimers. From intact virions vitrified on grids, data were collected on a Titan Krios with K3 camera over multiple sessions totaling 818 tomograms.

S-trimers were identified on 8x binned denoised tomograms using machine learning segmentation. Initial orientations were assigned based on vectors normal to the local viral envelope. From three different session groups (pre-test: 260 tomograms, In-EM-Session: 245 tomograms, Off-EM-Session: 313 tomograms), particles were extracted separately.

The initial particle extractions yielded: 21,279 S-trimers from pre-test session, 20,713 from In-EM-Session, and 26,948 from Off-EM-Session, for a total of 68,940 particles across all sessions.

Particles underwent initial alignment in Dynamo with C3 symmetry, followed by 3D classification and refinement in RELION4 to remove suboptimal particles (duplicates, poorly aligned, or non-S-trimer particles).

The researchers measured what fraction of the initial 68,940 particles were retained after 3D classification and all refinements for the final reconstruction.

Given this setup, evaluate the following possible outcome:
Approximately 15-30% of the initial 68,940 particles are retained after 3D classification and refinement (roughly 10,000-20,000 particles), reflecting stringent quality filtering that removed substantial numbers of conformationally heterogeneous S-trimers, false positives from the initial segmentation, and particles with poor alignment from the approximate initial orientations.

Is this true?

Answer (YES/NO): NO